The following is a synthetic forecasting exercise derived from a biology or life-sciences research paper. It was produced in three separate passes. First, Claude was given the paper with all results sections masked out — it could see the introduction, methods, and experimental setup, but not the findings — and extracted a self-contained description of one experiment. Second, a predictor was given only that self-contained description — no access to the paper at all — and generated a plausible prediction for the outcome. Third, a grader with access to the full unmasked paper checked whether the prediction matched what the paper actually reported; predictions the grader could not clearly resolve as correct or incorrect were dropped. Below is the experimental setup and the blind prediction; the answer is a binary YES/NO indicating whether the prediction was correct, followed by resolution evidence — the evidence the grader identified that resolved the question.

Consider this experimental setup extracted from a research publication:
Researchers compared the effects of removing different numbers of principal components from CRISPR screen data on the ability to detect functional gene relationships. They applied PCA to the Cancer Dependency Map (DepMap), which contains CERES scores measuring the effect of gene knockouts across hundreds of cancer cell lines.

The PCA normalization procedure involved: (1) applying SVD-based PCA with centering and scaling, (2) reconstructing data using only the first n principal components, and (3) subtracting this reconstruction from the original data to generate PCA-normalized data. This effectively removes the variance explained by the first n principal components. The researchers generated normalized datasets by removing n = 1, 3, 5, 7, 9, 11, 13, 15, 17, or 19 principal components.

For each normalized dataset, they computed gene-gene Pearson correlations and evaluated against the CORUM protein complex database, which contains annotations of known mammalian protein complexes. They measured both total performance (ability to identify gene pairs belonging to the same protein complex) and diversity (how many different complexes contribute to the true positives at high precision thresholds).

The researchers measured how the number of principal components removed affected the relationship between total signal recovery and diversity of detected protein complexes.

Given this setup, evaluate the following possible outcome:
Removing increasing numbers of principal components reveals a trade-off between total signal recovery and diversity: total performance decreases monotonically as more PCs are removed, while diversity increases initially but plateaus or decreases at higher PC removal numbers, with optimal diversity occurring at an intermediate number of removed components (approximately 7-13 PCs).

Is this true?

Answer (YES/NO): NO